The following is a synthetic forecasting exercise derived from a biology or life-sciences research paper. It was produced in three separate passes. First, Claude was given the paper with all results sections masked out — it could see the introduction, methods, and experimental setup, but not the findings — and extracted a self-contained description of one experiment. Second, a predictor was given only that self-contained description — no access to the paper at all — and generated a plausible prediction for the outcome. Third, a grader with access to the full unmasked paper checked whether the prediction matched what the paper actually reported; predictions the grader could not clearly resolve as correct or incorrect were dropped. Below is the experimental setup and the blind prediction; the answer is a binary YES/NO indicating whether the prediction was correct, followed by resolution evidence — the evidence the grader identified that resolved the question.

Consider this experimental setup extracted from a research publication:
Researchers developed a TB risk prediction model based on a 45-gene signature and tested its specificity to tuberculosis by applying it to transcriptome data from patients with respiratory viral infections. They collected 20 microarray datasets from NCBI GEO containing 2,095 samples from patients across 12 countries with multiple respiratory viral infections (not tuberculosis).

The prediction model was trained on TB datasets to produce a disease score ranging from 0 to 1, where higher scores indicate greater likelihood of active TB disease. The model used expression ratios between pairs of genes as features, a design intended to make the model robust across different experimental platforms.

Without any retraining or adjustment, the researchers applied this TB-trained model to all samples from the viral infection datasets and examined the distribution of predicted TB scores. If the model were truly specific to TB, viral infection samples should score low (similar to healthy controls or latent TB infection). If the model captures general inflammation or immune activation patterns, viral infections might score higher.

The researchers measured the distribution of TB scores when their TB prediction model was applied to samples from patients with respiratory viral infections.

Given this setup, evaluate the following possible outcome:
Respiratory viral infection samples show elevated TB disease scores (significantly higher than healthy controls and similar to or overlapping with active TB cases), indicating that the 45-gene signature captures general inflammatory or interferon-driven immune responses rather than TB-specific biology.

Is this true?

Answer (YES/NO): NO